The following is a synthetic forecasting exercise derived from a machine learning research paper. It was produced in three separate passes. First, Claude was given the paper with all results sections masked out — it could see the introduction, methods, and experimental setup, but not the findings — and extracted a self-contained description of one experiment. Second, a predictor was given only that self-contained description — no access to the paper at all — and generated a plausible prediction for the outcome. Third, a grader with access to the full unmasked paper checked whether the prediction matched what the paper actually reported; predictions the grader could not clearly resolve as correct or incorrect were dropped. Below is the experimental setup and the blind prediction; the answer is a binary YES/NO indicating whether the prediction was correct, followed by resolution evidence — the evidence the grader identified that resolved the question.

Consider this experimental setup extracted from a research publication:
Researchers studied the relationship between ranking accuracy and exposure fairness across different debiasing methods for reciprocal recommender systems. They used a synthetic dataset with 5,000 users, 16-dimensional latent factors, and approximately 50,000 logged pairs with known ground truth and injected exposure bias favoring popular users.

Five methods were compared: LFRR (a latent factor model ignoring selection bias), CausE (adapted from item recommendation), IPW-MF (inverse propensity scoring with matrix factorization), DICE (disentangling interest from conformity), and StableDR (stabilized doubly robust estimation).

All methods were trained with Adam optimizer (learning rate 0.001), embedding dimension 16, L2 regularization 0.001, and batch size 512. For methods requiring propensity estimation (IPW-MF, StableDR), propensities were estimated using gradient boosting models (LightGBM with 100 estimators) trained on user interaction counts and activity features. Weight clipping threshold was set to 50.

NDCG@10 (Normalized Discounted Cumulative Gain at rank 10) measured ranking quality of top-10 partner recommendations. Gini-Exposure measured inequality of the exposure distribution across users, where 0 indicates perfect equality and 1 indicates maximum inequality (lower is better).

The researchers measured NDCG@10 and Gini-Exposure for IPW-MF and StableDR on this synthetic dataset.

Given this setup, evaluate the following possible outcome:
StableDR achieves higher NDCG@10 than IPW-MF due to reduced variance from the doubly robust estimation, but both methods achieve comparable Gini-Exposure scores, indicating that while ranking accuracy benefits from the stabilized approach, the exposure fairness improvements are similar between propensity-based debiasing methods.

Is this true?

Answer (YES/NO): YES